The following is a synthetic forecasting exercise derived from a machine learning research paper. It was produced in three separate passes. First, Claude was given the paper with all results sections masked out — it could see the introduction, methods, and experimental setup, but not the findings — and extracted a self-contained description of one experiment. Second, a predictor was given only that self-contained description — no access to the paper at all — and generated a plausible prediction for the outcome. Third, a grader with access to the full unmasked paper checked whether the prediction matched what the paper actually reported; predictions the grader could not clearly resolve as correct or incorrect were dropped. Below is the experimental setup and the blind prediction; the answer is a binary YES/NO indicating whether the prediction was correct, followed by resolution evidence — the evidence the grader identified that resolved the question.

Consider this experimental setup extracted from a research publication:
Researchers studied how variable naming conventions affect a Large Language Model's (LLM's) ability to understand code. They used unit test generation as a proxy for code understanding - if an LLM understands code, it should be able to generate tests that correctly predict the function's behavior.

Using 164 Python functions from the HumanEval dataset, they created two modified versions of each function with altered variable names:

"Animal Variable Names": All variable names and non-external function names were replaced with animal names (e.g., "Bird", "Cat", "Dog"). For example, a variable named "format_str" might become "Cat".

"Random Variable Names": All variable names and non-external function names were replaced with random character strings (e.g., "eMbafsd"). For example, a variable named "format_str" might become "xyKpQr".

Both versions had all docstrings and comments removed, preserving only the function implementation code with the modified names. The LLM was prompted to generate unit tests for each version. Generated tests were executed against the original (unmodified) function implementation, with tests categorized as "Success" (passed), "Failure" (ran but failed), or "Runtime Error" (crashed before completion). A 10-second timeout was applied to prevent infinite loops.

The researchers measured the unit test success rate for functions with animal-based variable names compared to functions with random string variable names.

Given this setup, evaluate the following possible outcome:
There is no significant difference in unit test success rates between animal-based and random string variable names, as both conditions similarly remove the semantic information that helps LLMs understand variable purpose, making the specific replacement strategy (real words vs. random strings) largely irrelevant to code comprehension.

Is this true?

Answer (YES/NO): NO